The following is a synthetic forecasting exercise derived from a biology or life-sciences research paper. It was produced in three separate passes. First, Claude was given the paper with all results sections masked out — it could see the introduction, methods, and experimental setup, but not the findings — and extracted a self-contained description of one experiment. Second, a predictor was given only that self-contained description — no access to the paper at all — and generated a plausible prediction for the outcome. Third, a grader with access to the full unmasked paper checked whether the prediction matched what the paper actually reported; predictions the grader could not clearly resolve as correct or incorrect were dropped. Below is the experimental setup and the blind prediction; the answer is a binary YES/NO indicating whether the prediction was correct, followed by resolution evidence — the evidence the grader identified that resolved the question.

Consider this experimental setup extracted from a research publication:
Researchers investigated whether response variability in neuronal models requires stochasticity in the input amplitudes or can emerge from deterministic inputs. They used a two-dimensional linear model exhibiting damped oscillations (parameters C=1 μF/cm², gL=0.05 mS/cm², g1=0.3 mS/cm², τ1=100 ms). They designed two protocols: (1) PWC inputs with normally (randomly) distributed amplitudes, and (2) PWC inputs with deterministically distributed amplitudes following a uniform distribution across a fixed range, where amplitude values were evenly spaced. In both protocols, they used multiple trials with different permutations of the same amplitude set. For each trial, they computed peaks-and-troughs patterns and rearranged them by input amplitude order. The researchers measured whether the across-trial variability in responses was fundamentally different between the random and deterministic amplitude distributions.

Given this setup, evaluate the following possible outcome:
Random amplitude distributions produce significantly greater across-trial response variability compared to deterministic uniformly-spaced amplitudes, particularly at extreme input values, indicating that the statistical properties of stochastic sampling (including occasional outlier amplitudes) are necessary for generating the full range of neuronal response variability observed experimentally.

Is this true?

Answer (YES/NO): NO